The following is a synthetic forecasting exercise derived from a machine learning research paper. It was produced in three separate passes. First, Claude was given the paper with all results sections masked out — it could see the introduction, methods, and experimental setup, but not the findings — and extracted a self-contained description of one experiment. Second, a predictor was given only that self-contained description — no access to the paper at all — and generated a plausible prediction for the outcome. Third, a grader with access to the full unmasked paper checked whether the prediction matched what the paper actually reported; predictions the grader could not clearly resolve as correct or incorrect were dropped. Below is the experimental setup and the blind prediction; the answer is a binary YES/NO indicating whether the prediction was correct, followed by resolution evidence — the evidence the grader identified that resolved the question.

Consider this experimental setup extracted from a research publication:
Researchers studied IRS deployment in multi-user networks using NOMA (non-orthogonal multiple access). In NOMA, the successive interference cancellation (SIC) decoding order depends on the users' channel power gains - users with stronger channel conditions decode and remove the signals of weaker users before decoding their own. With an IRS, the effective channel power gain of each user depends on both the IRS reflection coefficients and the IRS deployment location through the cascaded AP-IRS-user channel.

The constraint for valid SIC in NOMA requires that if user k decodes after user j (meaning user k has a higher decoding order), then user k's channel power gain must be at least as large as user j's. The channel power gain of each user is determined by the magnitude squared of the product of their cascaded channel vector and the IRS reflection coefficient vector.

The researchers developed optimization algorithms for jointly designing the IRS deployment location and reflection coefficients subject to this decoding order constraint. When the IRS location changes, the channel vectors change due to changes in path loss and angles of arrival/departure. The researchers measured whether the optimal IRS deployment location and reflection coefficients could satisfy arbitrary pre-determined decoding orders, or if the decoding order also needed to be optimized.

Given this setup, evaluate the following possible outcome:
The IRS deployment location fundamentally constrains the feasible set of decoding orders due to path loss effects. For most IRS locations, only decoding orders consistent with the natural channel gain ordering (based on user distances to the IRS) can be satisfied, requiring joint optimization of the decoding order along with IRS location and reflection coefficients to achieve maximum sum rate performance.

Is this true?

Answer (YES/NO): NO